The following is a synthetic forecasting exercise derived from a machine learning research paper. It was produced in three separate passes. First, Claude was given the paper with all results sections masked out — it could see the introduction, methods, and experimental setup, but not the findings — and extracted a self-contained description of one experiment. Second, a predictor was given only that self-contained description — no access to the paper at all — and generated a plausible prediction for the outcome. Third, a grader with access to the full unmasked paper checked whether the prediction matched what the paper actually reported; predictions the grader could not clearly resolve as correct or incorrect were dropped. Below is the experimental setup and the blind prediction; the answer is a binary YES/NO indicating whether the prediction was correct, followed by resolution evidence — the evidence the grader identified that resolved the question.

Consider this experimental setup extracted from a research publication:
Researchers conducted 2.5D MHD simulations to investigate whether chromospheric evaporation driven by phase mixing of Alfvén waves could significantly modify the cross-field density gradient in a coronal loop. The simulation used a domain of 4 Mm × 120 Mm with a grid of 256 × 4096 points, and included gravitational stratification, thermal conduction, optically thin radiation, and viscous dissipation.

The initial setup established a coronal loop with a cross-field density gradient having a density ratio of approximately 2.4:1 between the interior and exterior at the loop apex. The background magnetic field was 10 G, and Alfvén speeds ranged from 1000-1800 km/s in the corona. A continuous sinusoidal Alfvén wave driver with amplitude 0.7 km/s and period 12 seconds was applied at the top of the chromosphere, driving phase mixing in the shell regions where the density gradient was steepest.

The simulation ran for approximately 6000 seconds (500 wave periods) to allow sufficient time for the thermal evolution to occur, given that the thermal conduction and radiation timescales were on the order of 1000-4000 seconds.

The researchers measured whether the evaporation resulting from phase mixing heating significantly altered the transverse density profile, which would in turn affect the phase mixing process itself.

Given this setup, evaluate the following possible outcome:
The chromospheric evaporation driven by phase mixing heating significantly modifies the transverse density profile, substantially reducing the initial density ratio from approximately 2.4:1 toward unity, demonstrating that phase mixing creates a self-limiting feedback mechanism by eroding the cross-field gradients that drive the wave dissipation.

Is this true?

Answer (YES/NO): NO